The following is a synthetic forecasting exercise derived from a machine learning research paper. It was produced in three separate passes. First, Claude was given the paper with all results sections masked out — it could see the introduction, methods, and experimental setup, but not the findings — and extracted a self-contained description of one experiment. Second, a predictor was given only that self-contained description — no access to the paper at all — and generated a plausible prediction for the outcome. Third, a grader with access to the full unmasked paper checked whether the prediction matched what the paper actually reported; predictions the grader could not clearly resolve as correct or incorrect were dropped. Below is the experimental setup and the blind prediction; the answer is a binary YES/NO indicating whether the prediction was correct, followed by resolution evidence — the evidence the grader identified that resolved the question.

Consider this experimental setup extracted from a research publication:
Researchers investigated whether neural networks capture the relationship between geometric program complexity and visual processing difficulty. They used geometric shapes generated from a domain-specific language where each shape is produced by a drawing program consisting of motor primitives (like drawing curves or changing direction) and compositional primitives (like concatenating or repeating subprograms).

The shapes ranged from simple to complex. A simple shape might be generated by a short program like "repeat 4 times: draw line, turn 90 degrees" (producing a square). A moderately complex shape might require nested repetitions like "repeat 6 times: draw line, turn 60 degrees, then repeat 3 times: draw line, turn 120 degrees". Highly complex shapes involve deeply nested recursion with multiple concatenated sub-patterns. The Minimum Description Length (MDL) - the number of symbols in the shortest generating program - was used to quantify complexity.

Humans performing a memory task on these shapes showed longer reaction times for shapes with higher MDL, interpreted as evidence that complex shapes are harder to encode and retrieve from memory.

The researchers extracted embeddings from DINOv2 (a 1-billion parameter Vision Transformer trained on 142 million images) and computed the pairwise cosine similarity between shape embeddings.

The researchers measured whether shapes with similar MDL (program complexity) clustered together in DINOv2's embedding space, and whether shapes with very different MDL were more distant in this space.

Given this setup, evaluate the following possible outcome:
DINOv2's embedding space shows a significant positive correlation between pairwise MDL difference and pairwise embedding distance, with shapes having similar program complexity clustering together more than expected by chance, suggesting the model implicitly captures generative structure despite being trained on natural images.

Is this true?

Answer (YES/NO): NO